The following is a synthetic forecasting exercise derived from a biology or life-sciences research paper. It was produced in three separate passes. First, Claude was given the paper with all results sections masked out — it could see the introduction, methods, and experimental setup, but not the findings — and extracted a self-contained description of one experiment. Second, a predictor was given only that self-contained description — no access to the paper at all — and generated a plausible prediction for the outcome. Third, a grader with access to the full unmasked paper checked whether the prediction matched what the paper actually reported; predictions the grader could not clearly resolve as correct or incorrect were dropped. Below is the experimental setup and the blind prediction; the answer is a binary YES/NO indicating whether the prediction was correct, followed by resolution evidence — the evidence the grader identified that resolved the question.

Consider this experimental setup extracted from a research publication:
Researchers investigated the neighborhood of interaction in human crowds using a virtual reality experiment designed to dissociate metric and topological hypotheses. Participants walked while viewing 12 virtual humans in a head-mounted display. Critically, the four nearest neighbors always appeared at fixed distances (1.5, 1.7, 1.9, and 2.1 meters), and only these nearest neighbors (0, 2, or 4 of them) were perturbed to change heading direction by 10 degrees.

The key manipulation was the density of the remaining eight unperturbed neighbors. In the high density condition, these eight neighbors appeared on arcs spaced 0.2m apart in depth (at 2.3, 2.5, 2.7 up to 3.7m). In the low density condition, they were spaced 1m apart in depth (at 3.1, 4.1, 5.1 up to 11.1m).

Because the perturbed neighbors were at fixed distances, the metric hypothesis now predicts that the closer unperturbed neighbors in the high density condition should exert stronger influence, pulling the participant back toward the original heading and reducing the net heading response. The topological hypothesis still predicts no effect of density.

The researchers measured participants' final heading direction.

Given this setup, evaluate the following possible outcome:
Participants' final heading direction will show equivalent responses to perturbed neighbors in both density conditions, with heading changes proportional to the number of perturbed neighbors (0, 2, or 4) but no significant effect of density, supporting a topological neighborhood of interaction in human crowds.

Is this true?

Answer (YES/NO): NO